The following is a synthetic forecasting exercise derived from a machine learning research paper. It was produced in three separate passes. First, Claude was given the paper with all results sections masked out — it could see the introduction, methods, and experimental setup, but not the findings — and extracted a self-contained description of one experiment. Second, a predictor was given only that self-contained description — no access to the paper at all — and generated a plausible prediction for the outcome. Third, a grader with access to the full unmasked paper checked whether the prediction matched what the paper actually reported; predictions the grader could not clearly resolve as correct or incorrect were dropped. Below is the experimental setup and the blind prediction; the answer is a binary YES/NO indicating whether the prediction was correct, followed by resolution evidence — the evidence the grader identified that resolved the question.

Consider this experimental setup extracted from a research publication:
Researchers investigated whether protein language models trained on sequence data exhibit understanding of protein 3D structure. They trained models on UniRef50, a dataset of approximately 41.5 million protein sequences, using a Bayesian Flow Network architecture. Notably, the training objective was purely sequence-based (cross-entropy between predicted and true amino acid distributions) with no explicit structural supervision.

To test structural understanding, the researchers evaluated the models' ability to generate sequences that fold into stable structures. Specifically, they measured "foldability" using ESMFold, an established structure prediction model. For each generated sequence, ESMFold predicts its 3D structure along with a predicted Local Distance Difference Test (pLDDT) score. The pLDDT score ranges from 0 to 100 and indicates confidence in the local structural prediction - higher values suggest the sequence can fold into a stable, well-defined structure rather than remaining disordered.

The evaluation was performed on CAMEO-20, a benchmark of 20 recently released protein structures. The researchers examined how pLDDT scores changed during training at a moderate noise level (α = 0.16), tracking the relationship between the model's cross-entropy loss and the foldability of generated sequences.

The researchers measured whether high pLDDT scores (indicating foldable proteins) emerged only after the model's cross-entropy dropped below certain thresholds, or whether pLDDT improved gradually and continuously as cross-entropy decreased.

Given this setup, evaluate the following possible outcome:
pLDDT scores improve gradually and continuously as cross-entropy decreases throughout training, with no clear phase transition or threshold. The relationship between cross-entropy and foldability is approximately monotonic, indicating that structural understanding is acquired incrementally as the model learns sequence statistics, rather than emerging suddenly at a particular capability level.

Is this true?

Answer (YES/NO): NO